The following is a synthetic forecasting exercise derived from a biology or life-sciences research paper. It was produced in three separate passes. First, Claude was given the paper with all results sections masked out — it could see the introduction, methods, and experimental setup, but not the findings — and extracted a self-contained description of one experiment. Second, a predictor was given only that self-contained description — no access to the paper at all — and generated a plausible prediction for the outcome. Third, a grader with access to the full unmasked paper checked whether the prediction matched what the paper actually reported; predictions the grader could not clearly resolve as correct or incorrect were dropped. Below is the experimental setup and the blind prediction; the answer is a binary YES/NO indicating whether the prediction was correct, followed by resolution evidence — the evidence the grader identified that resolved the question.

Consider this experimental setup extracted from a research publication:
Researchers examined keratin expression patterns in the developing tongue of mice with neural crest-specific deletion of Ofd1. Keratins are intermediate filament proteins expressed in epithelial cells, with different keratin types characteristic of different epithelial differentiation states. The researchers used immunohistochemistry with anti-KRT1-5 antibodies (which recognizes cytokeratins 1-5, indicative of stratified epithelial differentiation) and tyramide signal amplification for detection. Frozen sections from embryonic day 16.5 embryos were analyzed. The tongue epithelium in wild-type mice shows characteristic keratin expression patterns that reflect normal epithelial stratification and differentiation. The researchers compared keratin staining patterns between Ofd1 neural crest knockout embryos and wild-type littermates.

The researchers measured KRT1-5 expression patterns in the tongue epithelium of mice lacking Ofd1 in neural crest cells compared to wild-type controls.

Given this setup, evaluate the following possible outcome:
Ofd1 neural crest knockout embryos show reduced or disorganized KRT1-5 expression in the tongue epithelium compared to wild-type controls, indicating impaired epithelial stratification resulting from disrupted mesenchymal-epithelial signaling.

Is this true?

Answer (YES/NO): YES